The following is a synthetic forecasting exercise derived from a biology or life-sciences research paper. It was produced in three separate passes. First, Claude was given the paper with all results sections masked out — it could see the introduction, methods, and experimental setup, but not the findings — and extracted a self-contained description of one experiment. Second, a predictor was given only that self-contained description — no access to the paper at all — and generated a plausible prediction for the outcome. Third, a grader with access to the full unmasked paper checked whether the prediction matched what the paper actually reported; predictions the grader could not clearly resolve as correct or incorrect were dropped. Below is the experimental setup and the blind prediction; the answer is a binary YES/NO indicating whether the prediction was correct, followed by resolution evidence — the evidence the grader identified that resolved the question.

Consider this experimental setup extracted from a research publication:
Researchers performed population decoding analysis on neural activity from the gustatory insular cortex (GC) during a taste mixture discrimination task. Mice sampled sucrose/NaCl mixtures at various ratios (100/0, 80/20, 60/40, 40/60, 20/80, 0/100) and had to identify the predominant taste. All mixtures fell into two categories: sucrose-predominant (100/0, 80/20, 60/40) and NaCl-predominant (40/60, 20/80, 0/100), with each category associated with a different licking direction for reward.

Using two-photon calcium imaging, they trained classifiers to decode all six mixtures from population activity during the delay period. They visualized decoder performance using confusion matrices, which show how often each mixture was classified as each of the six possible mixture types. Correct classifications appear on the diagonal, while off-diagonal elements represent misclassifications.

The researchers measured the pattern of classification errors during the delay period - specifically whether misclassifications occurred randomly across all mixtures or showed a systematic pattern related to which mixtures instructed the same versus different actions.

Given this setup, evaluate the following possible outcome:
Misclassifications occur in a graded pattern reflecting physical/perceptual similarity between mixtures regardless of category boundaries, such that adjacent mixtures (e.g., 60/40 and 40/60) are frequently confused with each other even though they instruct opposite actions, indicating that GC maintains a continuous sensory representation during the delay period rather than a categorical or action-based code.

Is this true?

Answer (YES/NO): NO